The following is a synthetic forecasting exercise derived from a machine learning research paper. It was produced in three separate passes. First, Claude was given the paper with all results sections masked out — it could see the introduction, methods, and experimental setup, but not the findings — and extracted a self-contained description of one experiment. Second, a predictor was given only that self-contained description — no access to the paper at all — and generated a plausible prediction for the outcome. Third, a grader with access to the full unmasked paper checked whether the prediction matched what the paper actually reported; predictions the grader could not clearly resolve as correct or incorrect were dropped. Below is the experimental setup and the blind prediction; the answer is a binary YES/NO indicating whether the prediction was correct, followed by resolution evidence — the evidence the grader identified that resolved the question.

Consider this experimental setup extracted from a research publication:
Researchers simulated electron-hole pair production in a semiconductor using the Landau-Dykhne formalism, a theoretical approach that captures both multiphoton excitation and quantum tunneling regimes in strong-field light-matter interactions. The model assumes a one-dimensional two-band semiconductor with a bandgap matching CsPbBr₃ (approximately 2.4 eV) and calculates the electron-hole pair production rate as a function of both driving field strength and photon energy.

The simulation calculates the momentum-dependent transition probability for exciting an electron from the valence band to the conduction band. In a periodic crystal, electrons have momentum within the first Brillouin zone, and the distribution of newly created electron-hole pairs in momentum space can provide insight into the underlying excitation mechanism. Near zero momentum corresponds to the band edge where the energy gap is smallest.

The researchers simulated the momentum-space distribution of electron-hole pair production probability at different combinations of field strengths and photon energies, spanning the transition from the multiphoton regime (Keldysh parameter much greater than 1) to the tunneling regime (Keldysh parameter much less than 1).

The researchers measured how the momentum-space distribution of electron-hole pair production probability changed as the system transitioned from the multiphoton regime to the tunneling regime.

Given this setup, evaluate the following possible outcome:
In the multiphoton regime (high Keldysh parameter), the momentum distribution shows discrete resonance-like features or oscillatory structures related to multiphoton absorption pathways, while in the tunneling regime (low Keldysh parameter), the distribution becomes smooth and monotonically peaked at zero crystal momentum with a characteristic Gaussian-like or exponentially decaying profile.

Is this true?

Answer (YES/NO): NO